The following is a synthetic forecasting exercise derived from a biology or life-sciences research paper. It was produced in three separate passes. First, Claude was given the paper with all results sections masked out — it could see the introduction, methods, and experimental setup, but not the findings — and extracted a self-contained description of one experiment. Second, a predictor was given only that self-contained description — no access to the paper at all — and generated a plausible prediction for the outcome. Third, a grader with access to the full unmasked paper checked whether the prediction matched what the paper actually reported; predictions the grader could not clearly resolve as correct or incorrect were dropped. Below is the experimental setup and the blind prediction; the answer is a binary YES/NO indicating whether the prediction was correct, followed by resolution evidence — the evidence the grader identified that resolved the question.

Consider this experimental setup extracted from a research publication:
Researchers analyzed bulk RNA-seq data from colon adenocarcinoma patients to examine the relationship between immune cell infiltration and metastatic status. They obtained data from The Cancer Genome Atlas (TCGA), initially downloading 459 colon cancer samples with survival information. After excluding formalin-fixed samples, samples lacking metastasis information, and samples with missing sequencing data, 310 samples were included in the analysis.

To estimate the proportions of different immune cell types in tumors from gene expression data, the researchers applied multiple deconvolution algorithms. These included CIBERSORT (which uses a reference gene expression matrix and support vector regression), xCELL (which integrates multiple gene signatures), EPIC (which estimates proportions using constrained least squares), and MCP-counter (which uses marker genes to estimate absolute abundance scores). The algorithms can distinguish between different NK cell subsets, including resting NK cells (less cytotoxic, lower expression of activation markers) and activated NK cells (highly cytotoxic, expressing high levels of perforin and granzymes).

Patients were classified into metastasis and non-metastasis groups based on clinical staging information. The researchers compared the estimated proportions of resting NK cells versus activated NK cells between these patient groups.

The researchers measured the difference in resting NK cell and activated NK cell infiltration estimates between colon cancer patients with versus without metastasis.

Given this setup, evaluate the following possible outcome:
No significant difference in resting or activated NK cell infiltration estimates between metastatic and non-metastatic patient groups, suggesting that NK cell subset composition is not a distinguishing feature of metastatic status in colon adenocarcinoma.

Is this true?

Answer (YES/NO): NO